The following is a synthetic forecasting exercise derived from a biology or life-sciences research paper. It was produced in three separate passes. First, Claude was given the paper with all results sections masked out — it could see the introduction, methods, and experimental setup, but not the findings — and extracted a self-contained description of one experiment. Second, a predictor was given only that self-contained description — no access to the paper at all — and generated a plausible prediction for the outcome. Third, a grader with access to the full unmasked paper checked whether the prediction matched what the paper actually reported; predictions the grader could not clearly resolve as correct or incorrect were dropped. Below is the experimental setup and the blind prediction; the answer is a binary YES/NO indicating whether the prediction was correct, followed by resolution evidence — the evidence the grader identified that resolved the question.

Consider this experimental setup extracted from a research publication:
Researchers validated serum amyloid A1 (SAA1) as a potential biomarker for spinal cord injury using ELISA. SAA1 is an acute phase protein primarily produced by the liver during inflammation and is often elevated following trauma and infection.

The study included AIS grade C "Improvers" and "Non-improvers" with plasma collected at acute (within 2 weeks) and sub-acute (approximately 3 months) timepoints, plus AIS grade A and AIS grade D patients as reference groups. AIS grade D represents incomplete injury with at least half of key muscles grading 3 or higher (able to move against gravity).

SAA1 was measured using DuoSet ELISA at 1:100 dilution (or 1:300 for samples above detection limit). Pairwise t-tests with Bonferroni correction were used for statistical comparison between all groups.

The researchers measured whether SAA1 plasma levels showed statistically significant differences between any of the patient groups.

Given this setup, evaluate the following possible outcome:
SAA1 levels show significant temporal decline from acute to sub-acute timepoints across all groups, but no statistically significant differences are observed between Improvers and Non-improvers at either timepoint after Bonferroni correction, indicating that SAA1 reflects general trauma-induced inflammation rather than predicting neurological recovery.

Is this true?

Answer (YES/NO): NO